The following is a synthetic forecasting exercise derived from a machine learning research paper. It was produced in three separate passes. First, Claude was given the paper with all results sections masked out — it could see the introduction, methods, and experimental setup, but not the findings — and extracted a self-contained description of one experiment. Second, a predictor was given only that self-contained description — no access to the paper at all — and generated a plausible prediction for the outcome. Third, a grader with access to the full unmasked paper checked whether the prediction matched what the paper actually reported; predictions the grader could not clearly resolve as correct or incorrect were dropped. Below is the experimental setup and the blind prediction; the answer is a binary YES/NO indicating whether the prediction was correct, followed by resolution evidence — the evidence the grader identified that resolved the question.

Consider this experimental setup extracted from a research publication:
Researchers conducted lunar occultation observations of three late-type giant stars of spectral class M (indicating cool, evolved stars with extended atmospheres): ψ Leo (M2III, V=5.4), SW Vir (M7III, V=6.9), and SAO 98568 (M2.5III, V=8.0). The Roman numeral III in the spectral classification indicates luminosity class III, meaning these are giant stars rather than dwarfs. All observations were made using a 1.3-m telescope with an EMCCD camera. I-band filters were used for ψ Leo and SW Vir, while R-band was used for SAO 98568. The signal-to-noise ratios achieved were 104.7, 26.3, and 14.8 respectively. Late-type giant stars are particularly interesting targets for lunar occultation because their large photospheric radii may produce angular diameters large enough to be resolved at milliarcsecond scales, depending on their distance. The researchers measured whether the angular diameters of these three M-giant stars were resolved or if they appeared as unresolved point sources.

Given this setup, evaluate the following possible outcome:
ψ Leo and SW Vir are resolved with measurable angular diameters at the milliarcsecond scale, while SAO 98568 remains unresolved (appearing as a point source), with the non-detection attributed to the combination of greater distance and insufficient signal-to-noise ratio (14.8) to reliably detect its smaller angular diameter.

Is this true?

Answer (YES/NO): YES